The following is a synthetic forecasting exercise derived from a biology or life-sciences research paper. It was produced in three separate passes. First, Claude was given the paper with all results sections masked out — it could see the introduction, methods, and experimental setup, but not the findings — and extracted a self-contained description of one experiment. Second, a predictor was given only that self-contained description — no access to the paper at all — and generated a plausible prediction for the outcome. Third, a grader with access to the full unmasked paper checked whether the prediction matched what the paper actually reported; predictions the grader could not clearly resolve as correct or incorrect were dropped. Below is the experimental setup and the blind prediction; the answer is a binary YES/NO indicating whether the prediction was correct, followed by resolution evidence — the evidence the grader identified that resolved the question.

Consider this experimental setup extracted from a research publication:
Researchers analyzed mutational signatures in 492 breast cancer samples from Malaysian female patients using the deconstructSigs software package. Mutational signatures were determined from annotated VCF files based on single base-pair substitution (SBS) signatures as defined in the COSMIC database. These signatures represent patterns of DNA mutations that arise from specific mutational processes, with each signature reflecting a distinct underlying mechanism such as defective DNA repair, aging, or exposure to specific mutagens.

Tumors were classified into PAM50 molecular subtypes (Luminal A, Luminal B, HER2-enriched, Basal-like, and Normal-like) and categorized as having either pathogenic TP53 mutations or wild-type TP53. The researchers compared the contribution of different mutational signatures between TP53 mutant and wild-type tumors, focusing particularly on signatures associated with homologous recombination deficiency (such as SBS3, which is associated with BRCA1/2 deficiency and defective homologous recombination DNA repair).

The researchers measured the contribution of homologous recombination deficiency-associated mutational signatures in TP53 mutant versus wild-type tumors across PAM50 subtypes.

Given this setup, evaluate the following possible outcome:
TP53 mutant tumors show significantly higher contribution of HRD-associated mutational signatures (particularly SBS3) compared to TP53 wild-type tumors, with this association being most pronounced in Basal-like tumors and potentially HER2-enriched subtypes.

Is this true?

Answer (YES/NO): NO